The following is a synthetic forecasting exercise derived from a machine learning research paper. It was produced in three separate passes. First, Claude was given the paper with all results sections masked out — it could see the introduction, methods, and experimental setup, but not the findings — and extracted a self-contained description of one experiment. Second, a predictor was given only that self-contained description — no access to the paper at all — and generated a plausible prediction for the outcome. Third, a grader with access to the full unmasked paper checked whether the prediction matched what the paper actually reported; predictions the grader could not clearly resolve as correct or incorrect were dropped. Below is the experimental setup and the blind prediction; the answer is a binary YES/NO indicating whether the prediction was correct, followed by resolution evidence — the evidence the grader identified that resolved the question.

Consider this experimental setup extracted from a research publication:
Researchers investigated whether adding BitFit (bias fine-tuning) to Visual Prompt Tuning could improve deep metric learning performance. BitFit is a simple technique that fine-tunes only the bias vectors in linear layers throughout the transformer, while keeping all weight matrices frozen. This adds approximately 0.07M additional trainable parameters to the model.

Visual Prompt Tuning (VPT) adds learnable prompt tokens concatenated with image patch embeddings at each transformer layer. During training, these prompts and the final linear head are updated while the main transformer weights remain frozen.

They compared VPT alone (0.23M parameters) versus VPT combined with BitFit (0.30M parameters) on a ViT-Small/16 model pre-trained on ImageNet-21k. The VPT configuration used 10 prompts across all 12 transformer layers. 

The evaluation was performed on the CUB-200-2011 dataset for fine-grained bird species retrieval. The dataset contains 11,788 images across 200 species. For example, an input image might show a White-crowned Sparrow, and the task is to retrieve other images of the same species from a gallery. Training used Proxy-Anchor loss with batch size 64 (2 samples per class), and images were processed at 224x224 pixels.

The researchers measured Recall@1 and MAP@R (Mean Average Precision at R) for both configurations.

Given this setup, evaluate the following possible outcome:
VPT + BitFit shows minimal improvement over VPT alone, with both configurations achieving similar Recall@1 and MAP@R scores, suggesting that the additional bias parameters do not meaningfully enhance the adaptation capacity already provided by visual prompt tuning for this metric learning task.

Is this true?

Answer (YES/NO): NO